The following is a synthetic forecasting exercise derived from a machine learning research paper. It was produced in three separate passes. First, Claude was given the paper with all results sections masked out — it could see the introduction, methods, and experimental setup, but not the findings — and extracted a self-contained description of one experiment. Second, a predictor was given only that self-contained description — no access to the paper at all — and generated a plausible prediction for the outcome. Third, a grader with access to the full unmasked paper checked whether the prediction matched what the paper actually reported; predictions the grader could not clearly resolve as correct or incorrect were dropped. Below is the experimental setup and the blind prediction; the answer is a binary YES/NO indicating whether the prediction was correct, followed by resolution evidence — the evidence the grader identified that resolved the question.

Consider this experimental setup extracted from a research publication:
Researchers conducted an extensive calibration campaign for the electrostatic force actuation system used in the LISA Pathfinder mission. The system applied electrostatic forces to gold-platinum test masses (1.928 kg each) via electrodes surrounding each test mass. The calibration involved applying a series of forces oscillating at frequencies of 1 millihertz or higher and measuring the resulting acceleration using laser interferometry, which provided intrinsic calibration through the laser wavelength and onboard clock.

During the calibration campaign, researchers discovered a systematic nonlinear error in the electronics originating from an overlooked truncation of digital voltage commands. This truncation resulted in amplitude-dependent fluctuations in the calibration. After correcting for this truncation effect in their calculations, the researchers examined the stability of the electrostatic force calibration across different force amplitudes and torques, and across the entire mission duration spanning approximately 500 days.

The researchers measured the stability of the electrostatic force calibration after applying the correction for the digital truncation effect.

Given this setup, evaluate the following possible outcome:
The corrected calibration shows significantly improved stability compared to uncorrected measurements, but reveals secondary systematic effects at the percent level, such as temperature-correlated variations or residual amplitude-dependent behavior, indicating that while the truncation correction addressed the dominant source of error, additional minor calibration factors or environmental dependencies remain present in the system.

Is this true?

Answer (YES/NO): NO